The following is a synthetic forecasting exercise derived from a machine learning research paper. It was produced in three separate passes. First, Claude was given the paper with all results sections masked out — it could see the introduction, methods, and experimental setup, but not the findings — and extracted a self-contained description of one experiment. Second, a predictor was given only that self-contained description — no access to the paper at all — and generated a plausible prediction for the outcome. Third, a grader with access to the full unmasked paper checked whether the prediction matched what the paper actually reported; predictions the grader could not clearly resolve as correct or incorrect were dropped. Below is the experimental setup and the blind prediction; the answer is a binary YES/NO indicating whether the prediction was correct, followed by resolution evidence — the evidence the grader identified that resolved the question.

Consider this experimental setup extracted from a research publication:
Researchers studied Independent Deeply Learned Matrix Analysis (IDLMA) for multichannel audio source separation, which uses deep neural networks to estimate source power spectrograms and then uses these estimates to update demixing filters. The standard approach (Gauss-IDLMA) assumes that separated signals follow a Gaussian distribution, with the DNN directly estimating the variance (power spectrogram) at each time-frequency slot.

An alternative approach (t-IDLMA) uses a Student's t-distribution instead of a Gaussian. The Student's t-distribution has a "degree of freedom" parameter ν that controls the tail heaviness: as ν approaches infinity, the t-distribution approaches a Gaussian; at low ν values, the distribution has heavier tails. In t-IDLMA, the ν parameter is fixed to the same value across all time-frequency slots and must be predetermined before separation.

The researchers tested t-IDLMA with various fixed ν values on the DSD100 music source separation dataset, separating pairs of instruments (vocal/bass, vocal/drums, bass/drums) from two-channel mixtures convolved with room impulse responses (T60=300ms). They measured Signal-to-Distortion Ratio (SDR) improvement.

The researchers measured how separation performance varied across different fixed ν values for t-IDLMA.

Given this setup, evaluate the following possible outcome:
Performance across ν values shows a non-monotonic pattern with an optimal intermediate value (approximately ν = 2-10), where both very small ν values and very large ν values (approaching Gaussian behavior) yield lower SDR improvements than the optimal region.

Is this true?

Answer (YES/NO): NO